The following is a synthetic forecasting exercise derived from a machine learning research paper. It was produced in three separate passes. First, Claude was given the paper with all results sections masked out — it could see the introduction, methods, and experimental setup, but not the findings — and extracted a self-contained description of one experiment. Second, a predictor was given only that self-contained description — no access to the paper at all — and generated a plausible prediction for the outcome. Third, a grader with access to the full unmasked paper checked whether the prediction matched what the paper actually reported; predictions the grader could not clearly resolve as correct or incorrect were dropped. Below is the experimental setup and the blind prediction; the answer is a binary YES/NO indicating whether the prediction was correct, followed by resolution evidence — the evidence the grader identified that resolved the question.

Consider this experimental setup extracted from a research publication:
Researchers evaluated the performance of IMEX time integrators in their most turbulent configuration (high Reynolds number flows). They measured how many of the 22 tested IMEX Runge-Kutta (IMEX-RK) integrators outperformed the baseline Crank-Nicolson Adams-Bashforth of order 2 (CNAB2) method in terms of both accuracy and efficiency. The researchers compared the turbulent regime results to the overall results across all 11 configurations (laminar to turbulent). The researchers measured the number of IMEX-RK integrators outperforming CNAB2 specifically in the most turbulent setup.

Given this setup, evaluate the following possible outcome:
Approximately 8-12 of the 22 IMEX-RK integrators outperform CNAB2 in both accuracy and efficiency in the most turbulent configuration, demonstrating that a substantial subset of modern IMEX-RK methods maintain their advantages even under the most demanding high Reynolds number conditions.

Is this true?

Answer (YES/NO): NO